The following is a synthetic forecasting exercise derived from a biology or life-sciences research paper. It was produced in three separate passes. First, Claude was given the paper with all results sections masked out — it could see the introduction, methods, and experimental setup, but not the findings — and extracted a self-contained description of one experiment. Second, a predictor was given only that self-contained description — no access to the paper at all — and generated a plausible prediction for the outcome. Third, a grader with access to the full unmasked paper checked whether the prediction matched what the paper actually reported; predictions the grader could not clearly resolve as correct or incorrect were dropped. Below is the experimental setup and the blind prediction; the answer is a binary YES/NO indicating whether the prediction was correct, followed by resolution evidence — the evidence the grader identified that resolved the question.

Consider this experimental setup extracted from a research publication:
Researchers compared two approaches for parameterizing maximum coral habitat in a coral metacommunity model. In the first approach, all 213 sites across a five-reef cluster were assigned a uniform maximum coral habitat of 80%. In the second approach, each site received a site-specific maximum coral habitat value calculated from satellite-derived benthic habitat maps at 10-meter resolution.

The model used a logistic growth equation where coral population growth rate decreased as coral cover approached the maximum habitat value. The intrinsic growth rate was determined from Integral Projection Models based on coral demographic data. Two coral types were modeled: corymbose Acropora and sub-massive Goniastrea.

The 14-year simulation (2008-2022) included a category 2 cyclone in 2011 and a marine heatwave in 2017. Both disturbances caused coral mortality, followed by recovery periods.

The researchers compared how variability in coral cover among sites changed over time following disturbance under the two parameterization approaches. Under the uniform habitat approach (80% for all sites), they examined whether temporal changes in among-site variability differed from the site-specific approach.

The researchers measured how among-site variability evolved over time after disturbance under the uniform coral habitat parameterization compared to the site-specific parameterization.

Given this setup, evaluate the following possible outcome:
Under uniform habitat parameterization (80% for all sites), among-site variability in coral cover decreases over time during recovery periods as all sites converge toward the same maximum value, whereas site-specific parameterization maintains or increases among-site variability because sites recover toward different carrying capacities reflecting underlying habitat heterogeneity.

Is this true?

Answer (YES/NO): NO